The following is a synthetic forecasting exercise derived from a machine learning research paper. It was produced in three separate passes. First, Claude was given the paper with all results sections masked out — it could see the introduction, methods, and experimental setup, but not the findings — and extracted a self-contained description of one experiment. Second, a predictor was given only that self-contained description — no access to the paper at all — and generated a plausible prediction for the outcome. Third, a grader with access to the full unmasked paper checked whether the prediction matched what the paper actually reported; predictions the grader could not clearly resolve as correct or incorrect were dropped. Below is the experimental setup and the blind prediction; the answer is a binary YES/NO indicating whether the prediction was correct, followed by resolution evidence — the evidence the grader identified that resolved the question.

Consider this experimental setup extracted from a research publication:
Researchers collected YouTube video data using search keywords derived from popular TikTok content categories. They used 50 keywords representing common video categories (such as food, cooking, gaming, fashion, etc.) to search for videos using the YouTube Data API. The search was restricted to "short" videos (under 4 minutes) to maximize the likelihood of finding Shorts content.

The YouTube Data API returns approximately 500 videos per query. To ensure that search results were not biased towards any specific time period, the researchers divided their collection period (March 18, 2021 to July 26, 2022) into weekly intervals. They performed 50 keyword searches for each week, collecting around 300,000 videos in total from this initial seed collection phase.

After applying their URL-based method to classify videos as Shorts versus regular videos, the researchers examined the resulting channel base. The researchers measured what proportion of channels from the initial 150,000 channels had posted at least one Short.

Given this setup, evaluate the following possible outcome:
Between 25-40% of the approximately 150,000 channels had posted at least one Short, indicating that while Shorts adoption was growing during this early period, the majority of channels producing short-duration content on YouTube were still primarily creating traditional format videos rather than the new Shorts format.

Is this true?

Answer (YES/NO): NO